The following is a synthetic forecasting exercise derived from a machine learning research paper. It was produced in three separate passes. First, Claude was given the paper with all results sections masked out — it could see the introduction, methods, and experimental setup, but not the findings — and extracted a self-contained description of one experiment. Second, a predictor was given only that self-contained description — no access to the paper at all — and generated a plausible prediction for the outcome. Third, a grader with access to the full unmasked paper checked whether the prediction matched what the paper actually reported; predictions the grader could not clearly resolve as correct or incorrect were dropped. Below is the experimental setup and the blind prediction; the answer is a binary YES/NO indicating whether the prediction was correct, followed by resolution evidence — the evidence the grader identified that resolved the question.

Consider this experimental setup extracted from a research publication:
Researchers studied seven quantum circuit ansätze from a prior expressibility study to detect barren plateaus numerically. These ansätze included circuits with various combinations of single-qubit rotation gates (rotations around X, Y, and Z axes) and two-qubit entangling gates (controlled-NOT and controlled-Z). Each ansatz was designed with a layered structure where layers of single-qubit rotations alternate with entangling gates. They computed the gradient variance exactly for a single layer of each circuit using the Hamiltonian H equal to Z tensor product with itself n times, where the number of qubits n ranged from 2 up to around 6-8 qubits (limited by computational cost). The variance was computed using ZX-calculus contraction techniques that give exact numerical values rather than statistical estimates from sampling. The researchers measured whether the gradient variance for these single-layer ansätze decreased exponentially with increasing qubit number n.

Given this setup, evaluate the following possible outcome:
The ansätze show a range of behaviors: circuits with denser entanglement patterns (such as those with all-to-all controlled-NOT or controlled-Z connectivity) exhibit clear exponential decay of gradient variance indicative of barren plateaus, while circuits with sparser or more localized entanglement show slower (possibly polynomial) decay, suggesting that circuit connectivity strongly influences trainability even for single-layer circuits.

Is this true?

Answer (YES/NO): NO